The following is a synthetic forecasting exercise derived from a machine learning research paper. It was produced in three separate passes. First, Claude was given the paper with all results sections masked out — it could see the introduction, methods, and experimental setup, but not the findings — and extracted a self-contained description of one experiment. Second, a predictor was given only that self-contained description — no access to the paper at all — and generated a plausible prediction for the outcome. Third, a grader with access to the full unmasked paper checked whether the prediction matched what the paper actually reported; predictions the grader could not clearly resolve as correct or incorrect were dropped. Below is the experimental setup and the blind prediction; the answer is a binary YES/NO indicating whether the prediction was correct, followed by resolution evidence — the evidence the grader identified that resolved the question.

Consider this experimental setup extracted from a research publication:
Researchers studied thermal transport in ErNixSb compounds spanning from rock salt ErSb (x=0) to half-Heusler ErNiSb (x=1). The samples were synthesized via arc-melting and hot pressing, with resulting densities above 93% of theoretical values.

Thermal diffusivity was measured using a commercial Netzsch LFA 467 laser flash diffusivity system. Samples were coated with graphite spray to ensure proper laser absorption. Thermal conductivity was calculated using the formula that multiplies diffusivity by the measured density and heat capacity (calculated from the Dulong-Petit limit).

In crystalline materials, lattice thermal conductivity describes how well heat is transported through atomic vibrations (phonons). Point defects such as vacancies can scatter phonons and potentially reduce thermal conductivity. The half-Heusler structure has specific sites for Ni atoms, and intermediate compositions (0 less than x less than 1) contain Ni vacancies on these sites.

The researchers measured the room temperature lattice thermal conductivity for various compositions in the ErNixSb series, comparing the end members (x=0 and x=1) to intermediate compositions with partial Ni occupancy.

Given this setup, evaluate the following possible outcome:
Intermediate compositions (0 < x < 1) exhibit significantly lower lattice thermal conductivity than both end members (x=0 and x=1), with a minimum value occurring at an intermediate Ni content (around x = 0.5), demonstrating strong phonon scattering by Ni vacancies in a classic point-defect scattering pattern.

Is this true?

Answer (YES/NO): YES